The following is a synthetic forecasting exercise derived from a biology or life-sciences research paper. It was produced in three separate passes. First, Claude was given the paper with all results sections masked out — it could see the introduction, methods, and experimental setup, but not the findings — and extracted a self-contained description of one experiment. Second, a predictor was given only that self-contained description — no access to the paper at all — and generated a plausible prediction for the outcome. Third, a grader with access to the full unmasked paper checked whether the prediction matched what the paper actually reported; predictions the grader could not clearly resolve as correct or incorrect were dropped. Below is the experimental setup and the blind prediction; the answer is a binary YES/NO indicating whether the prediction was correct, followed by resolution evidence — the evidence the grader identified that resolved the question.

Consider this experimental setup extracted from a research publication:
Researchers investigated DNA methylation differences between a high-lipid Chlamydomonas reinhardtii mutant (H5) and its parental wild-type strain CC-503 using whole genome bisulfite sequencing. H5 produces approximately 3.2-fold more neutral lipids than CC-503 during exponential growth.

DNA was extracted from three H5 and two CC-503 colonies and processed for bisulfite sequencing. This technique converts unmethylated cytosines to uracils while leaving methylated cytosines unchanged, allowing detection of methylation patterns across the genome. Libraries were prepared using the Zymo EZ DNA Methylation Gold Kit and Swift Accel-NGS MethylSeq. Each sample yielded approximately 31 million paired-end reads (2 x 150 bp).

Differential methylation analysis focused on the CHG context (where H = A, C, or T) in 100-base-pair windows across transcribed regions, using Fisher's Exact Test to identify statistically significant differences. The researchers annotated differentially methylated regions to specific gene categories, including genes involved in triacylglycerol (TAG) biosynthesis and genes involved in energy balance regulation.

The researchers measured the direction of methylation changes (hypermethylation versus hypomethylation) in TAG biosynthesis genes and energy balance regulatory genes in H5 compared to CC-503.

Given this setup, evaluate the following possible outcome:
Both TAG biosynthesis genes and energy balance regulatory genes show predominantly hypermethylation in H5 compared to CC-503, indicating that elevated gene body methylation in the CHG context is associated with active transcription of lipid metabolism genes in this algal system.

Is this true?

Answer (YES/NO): NO